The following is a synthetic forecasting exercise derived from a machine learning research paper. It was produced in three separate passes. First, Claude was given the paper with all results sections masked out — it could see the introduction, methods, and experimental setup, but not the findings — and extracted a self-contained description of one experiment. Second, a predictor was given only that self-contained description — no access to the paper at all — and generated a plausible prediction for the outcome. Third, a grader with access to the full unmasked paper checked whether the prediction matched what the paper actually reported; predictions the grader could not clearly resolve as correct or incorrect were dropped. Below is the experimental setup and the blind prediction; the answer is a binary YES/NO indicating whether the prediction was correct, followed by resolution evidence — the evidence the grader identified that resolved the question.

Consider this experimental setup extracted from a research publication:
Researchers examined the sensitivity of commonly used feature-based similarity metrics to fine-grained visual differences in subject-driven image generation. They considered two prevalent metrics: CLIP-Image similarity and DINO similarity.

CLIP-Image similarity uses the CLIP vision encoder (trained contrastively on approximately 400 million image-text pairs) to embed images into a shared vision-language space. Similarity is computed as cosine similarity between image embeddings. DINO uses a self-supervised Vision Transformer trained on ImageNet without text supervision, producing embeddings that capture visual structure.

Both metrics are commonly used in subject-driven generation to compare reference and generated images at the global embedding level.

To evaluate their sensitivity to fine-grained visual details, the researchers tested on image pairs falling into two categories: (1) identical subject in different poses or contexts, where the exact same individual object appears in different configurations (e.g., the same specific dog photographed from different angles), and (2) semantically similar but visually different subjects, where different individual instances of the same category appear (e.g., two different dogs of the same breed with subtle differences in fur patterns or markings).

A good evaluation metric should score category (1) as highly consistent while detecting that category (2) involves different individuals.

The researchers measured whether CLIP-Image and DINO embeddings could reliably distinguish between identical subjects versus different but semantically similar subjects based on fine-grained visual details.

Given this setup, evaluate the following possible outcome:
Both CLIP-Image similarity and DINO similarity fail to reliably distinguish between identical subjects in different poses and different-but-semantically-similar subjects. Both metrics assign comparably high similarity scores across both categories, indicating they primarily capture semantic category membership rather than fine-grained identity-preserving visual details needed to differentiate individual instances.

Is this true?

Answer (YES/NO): YES